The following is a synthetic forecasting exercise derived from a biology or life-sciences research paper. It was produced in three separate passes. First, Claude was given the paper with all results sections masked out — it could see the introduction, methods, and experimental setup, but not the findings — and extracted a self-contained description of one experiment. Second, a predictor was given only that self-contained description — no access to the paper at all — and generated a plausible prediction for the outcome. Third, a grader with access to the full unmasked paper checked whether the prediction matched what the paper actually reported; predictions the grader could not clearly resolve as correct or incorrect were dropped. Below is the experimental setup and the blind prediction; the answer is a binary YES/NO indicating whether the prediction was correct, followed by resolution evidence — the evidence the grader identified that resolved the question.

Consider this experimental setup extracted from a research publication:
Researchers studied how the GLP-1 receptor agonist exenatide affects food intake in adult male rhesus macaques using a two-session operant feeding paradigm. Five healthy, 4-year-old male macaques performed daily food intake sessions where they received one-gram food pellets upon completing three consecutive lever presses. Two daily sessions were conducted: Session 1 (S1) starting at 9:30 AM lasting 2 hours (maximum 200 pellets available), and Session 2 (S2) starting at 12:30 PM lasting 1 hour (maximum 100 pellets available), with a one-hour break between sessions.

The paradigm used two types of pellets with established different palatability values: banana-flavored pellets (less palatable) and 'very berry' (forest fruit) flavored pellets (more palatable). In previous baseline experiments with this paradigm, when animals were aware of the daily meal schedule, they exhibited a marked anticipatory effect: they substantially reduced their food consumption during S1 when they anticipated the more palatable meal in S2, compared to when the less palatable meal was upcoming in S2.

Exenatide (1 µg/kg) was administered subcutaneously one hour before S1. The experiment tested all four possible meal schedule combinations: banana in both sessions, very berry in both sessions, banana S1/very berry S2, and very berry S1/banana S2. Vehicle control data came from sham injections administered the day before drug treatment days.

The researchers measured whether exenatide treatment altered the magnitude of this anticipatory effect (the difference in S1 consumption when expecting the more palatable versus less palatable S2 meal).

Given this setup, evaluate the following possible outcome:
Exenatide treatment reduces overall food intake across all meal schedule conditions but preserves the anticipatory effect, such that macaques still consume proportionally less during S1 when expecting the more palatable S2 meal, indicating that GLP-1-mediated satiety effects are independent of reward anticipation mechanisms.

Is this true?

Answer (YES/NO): NO